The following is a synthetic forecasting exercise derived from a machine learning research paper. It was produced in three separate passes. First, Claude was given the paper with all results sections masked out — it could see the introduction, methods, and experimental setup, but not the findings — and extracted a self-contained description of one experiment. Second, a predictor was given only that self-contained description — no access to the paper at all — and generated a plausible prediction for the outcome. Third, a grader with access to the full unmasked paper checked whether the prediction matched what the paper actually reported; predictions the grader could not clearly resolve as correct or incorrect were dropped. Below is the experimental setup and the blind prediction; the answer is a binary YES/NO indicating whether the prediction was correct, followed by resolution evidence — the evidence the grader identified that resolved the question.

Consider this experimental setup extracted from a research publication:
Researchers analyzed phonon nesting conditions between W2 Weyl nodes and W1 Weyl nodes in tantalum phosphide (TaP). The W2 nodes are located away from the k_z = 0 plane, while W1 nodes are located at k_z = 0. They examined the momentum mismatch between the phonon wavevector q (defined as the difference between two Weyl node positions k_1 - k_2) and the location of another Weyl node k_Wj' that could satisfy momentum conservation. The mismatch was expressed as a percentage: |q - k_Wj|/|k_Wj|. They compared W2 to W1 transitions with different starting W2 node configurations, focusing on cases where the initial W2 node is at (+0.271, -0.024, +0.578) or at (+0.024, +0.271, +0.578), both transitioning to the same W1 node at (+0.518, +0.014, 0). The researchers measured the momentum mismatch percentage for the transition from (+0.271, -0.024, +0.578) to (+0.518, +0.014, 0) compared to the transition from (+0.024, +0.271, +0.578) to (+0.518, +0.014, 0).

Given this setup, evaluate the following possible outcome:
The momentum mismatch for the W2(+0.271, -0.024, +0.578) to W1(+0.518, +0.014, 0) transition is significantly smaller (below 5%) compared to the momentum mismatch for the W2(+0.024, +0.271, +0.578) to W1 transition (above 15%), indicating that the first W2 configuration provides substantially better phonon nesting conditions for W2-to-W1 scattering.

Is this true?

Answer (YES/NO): YES